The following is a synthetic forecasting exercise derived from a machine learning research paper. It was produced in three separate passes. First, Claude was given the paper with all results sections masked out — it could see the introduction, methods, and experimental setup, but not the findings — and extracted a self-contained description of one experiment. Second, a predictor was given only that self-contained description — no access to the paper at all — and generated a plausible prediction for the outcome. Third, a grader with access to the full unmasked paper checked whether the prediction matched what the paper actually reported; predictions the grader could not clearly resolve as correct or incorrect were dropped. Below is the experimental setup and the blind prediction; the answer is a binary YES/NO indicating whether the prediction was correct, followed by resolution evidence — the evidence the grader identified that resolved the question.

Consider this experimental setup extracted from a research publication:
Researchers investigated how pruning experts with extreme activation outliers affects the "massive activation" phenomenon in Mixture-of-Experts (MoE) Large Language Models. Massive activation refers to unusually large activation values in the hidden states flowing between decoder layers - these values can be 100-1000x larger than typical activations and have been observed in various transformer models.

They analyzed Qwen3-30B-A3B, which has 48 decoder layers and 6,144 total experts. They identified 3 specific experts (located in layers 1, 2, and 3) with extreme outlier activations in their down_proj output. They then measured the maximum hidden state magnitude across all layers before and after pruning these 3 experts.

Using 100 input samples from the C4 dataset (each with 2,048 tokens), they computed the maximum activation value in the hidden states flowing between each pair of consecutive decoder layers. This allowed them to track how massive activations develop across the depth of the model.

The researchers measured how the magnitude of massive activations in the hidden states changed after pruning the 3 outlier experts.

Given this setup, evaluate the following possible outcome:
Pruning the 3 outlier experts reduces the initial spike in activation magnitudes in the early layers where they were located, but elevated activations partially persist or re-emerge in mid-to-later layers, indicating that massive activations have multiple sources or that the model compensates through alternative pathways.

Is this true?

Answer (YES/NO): NO